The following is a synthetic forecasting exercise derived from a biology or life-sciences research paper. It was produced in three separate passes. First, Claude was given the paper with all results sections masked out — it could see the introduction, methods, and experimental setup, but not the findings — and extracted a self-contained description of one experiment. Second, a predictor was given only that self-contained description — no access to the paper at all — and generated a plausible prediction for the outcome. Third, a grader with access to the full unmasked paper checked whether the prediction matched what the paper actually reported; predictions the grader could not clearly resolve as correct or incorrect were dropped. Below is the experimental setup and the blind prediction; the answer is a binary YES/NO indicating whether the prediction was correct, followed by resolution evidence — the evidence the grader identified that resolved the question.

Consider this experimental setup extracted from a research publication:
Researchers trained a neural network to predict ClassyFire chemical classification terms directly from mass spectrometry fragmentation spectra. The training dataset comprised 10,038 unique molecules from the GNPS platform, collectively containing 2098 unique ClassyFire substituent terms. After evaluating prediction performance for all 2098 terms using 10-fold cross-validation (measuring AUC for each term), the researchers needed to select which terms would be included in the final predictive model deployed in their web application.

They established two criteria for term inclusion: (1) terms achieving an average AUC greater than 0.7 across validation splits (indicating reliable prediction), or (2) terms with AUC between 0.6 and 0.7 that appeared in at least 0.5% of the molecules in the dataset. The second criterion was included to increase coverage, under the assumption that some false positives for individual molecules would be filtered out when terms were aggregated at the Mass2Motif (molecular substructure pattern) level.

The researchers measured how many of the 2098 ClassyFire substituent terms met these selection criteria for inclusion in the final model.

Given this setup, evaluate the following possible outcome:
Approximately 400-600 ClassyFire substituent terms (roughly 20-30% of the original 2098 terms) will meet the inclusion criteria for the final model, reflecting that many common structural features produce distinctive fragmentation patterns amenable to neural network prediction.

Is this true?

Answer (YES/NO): YES